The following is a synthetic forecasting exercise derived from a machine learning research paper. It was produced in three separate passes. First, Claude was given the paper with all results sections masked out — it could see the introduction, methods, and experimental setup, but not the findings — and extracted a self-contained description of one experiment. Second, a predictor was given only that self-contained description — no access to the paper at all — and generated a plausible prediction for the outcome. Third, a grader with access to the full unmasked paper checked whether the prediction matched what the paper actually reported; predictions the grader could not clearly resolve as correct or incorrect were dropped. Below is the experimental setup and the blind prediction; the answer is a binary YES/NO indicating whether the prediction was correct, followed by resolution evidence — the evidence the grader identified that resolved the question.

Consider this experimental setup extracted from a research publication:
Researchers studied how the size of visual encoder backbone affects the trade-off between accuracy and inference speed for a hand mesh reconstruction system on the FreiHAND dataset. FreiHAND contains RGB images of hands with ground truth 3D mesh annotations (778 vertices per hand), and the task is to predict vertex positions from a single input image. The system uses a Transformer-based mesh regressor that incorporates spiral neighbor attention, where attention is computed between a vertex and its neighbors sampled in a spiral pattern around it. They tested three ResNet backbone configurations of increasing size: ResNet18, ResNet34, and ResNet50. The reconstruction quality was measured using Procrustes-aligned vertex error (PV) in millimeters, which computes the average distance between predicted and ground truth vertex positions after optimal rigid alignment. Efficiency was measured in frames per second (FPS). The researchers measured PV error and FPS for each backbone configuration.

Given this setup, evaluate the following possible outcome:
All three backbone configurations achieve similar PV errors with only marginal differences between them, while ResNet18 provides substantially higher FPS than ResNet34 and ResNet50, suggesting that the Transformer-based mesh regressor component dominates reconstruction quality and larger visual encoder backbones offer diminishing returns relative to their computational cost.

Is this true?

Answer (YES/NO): NO